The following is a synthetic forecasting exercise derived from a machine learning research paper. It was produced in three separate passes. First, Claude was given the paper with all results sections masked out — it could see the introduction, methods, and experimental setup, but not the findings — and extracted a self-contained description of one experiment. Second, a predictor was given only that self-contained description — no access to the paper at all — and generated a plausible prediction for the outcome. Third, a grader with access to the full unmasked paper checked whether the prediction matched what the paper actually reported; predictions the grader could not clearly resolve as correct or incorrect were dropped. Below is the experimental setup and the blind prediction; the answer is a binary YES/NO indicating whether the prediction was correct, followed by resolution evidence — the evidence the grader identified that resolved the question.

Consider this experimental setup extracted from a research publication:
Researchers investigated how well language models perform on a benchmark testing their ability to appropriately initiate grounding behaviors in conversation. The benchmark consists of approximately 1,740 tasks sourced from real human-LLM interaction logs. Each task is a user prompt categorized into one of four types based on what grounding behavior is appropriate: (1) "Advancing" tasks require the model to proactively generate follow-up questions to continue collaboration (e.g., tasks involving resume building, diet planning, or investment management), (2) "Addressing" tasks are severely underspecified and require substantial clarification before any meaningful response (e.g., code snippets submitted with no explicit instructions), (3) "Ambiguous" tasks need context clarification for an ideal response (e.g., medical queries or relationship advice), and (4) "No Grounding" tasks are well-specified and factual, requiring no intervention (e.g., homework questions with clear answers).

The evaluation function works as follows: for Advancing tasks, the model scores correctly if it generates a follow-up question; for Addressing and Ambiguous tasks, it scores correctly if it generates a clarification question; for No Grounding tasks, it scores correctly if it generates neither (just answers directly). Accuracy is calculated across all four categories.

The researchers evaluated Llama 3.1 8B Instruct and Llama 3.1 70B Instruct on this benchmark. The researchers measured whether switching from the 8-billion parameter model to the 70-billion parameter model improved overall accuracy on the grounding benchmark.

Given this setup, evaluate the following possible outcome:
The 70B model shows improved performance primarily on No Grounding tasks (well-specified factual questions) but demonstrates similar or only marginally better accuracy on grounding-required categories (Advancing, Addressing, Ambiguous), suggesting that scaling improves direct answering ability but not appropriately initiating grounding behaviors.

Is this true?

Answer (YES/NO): NO